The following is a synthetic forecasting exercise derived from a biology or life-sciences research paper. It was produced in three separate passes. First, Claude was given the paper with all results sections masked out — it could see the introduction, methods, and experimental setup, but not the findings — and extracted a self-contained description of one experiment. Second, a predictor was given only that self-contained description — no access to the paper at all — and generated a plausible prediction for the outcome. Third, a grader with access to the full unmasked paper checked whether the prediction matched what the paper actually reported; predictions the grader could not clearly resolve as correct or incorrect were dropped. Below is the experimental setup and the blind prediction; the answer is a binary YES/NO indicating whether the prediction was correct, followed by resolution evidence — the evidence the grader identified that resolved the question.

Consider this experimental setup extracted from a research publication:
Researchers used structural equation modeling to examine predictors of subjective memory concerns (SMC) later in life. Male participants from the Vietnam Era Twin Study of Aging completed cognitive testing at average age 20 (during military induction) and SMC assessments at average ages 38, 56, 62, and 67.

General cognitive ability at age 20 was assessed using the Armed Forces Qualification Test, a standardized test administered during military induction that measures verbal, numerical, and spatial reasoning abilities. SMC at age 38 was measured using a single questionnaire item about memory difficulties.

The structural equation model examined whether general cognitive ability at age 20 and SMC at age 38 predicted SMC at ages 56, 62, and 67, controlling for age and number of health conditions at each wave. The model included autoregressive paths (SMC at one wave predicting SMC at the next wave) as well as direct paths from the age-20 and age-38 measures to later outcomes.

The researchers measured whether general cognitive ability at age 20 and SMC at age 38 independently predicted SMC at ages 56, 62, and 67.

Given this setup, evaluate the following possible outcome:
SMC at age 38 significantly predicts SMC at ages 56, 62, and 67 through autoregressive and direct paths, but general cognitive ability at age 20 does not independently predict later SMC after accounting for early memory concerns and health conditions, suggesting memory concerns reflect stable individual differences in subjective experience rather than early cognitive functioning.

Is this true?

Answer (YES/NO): YES